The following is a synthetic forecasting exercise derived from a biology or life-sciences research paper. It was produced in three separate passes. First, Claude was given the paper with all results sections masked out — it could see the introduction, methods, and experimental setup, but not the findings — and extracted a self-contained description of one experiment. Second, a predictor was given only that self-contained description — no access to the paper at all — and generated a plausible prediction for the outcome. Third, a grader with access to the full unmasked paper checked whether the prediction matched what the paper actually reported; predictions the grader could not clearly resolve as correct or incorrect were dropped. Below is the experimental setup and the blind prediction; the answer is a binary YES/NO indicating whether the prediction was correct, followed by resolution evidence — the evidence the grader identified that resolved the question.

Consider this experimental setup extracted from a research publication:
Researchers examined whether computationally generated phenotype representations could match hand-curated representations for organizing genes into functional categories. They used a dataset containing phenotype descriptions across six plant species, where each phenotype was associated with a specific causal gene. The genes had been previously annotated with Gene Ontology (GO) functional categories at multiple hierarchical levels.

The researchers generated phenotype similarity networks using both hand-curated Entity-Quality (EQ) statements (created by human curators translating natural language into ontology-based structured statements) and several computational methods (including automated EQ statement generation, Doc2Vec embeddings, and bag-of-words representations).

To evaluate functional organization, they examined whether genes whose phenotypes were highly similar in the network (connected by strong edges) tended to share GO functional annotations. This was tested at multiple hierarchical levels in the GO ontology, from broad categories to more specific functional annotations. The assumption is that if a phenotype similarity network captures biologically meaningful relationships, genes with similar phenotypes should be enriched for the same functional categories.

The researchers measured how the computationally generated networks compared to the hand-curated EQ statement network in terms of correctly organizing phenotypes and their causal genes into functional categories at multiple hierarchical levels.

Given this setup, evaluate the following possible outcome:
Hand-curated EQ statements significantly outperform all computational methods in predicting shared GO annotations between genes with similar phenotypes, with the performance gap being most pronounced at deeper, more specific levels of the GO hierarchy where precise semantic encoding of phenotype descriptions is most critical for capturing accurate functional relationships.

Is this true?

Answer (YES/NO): NO